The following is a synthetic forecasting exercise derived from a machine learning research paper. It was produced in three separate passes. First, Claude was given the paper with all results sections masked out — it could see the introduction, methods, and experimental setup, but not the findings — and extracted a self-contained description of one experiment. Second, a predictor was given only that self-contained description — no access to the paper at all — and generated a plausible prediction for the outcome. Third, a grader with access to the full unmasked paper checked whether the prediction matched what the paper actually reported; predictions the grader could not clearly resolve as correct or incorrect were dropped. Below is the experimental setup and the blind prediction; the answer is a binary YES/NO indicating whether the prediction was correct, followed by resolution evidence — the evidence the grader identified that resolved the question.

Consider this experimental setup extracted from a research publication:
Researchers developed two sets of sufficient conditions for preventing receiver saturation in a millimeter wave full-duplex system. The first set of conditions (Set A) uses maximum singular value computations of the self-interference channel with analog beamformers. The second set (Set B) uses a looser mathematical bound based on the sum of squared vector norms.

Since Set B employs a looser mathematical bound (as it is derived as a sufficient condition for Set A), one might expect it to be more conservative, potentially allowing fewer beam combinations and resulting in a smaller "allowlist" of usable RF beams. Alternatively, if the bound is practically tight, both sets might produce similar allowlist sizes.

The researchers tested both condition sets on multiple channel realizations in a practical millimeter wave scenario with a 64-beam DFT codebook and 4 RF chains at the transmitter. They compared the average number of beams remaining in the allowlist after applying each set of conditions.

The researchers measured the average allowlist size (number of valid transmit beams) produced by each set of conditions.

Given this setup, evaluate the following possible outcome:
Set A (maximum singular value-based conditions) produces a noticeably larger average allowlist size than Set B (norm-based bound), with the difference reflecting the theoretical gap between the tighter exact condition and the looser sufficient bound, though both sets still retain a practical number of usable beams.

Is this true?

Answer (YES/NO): NO